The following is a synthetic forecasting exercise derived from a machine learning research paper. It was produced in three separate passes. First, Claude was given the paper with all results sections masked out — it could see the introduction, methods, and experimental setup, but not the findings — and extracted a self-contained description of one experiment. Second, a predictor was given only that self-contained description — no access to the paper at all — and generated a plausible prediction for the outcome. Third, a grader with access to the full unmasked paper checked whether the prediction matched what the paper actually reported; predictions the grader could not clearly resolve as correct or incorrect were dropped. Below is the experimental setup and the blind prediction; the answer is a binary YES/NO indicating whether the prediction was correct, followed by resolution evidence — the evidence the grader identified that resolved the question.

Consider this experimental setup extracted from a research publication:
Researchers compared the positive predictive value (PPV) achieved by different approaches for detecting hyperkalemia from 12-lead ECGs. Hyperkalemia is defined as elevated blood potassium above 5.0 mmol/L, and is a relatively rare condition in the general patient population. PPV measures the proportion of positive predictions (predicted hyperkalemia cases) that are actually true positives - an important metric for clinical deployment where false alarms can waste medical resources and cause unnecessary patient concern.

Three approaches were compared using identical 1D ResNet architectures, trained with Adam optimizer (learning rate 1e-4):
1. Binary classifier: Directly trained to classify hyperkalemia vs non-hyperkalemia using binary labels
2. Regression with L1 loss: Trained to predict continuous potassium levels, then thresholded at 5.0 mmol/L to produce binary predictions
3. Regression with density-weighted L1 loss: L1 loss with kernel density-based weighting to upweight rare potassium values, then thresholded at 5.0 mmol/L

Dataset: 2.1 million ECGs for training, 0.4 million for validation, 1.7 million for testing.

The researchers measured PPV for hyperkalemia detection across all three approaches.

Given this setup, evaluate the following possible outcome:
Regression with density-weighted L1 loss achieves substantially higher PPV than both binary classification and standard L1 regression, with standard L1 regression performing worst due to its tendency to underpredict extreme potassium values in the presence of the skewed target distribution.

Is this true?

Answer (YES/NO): NO